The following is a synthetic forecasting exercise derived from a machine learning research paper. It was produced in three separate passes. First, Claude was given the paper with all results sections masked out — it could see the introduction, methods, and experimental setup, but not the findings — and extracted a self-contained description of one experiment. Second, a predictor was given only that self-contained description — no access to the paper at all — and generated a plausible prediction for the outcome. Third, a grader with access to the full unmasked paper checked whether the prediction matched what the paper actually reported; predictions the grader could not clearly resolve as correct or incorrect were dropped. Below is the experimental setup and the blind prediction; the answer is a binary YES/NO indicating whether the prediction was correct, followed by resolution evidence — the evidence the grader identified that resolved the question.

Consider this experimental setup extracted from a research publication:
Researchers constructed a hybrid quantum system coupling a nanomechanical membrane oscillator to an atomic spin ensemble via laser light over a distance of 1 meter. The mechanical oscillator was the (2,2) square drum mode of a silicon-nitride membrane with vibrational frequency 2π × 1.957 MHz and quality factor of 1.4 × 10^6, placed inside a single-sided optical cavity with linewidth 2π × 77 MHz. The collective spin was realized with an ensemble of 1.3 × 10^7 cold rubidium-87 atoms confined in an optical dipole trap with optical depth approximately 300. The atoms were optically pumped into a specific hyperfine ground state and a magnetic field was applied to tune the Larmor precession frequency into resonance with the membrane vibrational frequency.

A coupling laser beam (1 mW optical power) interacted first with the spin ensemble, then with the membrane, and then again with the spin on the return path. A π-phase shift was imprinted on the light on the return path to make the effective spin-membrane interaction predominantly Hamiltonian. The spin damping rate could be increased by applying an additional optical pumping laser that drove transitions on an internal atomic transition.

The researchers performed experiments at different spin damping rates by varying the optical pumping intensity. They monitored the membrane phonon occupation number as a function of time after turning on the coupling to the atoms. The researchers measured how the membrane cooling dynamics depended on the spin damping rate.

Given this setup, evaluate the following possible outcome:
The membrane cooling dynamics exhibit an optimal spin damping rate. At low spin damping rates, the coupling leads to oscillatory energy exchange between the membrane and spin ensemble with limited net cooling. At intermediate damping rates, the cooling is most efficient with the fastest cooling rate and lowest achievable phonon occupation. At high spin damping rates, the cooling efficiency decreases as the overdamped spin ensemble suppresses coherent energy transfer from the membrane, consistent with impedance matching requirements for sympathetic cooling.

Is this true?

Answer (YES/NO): YES